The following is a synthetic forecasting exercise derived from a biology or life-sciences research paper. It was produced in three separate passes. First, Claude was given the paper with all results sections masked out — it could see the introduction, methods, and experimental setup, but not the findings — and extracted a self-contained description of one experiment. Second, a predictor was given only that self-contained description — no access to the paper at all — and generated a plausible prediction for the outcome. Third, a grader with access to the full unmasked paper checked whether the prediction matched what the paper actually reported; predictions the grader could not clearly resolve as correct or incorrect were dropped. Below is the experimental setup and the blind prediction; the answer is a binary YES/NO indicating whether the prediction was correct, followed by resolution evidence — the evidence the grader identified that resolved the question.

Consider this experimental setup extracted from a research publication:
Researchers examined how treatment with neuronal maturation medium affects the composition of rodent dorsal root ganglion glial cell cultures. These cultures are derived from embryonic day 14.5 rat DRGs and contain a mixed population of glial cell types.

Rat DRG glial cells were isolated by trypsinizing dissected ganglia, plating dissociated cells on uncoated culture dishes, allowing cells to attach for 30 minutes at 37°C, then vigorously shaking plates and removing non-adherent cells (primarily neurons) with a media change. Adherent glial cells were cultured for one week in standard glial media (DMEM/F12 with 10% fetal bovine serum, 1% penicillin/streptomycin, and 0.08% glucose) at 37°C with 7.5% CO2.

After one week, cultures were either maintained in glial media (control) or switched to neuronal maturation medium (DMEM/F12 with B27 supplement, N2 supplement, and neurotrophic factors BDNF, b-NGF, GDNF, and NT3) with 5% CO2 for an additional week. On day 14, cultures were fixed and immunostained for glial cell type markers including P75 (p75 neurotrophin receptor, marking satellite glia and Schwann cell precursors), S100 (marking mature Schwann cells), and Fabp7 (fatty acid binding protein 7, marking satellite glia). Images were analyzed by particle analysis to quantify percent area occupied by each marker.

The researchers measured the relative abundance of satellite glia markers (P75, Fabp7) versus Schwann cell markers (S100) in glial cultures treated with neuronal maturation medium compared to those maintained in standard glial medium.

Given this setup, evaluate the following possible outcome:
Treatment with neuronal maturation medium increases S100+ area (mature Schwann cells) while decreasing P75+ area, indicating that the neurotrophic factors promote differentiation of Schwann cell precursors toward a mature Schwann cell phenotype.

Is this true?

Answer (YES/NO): NO